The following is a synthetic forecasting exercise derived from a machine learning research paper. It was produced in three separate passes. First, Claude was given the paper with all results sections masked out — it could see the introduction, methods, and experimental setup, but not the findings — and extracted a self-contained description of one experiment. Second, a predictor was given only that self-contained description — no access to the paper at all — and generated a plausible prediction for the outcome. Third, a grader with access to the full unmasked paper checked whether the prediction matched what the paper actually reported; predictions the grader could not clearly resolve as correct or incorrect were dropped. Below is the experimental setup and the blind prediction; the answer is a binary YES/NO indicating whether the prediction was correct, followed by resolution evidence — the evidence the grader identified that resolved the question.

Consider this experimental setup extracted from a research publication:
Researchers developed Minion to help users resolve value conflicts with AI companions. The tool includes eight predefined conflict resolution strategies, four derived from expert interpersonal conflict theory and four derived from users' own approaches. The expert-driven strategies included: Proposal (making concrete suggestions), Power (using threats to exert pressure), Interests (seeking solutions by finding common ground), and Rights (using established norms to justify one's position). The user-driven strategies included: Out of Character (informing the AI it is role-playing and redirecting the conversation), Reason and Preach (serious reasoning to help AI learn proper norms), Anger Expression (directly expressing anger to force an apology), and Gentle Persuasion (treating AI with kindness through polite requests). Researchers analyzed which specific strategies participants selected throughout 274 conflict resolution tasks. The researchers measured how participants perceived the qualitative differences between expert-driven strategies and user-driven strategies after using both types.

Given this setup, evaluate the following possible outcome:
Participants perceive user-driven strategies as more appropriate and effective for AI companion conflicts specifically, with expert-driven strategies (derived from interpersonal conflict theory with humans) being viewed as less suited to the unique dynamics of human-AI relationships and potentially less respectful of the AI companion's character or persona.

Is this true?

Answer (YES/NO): NO